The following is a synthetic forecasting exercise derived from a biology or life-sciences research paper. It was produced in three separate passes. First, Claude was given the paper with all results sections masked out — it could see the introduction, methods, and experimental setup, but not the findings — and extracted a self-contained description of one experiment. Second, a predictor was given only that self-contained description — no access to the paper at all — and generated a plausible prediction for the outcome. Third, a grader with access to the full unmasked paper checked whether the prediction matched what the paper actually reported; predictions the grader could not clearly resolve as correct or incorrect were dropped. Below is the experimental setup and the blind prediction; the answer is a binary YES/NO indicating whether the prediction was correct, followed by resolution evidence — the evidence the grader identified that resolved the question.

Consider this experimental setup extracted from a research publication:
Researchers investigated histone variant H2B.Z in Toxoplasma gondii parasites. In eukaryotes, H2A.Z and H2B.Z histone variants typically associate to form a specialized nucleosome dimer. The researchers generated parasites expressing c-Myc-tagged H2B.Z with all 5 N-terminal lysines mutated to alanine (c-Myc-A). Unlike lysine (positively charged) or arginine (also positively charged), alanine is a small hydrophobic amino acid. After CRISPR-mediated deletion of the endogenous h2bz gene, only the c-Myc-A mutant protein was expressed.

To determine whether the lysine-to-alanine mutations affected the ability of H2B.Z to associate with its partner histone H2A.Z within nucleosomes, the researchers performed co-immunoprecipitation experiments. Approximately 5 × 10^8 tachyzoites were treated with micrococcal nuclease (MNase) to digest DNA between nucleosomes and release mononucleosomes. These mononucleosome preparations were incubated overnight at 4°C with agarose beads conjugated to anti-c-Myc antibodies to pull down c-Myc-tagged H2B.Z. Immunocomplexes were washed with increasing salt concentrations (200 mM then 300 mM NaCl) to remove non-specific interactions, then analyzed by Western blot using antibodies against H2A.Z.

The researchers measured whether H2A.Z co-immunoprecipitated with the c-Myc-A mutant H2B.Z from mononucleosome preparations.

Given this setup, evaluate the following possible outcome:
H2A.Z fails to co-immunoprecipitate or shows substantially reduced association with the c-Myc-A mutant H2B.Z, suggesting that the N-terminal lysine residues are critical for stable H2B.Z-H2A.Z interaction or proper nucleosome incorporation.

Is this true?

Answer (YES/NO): NO